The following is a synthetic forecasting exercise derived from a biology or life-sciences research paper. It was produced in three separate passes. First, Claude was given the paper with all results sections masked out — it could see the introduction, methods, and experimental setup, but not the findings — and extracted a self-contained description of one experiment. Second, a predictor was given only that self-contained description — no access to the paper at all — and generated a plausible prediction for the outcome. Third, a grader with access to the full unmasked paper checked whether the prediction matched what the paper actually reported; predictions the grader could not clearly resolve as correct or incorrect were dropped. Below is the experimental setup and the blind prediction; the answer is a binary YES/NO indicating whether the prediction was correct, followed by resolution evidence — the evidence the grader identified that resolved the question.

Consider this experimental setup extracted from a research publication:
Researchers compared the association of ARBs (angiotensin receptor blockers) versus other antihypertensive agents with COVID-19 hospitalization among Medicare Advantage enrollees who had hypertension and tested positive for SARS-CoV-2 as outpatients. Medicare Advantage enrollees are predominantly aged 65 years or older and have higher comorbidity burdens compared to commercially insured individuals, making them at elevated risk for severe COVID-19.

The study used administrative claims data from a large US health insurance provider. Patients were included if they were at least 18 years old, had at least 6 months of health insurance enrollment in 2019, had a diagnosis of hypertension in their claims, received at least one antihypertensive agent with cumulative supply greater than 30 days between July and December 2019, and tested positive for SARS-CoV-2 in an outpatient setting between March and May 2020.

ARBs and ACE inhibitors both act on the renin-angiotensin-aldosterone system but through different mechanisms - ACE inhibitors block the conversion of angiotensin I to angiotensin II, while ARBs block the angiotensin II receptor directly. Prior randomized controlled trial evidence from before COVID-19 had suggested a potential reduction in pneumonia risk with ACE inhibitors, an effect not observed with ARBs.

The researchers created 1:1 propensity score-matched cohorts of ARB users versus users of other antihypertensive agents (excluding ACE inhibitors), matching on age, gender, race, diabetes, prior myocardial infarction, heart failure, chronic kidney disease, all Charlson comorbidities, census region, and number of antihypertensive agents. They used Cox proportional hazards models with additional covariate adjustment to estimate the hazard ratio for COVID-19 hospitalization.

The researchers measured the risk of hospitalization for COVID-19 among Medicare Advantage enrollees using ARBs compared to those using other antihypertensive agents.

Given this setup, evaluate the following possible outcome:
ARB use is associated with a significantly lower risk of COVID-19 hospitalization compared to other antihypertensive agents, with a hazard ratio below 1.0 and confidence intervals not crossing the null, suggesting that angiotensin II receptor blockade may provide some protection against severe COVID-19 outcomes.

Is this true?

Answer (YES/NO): NO